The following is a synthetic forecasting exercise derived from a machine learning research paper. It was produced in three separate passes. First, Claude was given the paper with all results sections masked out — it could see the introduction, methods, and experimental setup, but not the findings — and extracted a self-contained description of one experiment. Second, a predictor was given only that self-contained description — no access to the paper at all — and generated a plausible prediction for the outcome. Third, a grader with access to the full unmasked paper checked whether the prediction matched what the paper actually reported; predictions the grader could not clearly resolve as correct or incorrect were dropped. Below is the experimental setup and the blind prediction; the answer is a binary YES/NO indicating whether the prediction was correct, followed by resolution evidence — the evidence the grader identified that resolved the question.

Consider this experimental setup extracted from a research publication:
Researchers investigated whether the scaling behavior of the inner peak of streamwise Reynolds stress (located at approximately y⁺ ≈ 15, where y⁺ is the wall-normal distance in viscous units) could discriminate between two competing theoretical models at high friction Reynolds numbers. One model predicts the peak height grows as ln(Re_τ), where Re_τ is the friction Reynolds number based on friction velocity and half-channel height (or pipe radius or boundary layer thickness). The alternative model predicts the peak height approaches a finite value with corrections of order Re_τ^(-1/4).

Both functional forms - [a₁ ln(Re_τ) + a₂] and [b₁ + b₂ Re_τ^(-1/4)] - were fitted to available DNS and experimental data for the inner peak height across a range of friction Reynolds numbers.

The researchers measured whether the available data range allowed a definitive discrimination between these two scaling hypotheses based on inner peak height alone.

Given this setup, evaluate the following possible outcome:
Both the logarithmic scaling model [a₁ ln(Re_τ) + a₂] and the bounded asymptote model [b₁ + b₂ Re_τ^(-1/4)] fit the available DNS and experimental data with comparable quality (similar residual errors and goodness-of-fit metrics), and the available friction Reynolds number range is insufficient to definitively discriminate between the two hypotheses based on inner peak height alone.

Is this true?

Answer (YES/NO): YES